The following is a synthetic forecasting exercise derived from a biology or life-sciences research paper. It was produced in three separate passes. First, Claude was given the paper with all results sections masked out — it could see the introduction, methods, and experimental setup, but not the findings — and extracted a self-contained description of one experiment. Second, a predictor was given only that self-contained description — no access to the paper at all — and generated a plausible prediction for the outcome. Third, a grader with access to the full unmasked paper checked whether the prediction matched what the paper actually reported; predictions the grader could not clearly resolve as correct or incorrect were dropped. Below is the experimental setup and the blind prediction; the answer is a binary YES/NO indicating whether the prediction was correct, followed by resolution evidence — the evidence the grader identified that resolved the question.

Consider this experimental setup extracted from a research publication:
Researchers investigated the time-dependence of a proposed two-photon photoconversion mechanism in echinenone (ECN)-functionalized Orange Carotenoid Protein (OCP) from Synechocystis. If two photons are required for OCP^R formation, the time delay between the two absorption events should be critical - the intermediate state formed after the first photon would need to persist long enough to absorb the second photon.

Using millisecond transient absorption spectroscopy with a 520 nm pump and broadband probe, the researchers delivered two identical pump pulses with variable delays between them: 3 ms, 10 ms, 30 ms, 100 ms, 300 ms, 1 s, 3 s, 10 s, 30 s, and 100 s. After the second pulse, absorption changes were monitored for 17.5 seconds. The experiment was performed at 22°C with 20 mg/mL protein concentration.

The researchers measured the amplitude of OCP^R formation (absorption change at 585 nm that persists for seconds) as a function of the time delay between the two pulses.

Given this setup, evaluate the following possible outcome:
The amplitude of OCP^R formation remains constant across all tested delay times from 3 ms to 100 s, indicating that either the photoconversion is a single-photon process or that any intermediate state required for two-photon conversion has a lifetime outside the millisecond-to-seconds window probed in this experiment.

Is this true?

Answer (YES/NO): NO